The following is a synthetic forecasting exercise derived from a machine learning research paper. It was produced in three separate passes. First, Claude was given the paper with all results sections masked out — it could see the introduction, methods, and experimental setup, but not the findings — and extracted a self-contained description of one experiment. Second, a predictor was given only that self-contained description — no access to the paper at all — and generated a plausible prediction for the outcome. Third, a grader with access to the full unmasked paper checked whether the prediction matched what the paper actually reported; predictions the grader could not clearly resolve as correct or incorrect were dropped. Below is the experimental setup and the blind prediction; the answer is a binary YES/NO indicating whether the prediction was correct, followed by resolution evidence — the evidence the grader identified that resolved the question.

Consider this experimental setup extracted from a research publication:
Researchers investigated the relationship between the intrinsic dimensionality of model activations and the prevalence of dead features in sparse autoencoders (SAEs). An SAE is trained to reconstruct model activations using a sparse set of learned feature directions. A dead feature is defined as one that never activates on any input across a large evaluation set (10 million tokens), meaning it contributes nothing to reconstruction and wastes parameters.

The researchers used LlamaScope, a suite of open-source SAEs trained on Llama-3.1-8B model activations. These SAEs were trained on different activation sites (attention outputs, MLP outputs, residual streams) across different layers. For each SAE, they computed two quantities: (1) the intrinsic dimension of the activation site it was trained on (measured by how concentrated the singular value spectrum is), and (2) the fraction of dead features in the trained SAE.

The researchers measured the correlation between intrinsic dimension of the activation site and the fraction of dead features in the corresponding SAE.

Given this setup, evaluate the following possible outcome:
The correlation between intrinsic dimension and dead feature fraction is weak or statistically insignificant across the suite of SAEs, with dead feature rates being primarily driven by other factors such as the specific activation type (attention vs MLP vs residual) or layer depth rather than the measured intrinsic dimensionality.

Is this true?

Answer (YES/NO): NO